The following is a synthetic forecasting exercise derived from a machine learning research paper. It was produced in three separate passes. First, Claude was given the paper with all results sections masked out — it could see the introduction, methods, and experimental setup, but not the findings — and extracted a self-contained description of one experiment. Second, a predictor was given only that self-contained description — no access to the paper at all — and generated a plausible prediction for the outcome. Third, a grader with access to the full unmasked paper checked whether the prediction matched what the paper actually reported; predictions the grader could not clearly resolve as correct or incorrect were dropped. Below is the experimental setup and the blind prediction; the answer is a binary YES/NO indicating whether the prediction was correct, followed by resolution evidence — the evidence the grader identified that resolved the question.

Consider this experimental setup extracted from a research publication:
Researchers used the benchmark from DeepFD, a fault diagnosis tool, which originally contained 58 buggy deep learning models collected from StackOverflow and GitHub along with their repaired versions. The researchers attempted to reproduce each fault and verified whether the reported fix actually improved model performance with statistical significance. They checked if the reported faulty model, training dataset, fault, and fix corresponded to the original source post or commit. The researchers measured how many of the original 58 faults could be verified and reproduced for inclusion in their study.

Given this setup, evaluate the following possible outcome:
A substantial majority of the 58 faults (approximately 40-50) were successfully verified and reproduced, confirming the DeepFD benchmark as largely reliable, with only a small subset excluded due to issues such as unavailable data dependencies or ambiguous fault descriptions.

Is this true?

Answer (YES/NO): NO